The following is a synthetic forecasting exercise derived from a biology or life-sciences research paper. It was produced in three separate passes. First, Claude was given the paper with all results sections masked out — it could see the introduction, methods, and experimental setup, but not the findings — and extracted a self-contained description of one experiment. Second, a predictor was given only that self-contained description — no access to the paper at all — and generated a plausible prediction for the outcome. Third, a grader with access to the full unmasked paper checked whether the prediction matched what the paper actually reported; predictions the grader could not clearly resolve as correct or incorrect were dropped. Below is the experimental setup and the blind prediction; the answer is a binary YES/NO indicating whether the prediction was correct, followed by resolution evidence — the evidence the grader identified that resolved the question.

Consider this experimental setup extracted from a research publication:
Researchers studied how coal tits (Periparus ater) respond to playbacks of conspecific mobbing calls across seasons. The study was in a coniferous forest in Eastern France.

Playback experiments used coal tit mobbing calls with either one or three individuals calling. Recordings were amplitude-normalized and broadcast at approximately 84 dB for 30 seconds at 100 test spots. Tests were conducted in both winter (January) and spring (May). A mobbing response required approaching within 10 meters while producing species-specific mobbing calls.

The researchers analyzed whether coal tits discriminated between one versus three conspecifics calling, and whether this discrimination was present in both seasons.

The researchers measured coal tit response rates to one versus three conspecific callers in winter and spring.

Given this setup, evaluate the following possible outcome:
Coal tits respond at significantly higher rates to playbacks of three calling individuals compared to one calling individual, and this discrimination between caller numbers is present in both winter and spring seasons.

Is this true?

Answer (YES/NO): NO